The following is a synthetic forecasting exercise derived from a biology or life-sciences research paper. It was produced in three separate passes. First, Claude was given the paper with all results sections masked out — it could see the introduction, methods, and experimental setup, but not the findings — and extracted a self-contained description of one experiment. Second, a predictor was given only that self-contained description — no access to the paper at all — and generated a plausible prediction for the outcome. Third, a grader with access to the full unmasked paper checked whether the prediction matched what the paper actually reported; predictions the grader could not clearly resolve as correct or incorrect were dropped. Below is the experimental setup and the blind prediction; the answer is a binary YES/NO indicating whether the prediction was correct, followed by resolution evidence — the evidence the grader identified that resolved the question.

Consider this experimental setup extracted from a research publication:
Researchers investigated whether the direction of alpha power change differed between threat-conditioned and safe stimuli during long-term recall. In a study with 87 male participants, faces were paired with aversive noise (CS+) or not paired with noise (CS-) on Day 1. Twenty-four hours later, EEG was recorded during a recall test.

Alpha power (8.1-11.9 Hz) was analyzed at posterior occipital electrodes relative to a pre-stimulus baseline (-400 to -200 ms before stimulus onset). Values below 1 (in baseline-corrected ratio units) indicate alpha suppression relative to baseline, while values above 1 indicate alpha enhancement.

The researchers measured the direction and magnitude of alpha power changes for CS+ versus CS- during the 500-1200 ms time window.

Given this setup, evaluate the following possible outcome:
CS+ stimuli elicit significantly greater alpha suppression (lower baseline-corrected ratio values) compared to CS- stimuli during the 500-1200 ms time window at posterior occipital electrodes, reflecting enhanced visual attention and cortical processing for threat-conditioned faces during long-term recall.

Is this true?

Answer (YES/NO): YES